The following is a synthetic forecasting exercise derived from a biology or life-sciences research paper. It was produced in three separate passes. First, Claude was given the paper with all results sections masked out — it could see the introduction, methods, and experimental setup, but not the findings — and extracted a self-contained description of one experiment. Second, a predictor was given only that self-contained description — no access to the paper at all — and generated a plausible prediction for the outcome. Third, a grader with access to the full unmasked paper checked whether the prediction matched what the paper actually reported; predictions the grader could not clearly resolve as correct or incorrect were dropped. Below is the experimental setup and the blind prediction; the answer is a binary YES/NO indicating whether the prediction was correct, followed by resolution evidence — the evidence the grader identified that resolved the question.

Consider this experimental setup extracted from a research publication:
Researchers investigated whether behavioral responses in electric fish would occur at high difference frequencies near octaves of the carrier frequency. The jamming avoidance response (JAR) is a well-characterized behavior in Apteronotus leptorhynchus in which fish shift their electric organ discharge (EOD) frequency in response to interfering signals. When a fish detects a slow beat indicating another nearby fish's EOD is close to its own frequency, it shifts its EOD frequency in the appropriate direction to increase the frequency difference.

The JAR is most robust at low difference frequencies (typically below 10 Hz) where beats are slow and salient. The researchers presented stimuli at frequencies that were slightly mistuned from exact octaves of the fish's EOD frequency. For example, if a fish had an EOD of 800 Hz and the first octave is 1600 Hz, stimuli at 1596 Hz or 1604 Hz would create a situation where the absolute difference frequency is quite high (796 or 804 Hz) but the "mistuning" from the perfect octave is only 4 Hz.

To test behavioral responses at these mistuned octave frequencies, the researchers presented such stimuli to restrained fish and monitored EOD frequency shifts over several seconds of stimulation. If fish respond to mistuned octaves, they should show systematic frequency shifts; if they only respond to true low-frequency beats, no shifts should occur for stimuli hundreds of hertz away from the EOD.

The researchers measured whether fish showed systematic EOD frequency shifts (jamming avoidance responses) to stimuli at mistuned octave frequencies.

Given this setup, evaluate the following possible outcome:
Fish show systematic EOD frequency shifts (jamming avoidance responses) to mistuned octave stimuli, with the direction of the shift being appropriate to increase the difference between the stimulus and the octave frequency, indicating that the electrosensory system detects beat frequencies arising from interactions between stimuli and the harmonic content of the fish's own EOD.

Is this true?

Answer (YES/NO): NO